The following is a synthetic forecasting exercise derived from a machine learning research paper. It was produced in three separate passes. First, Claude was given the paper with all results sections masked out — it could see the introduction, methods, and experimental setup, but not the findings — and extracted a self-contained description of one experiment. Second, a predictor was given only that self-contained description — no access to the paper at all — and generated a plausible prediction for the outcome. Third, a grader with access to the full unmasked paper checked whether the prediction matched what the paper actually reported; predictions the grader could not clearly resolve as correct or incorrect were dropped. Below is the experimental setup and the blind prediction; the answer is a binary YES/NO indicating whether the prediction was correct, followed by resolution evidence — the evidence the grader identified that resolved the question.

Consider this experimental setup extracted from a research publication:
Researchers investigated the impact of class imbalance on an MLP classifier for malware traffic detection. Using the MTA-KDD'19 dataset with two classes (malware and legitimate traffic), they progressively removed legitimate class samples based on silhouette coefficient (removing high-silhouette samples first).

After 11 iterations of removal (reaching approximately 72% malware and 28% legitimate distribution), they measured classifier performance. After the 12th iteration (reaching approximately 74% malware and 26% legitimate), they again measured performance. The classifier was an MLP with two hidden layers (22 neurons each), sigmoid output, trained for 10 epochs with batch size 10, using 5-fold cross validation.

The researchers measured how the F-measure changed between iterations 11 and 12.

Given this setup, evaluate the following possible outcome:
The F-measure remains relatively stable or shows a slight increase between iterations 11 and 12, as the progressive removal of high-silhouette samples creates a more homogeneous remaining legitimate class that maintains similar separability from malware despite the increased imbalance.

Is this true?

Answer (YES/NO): NO